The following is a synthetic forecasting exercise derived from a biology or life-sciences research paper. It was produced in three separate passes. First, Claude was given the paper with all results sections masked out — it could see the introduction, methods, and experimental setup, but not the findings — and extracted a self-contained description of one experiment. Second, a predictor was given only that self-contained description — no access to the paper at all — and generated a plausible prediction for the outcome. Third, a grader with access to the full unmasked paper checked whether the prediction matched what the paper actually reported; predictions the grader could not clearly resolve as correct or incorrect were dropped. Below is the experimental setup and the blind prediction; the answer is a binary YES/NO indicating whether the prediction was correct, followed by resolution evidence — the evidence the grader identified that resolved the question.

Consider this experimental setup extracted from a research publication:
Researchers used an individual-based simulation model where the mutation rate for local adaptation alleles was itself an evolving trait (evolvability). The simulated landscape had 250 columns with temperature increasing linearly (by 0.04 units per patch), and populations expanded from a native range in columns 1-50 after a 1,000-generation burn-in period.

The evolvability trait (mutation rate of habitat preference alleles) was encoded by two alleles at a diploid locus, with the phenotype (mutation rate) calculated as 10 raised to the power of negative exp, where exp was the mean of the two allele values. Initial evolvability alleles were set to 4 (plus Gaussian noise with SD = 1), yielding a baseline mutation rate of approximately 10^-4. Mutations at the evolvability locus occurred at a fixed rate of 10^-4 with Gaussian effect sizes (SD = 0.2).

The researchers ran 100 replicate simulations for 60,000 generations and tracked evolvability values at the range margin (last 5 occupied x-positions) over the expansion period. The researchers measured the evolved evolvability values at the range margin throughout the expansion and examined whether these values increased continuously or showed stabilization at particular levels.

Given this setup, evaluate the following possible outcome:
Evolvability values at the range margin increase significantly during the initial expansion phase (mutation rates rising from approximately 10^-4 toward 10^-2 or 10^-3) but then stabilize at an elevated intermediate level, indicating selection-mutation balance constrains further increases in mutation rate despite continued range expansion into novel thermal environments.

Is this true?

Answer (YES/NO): NO